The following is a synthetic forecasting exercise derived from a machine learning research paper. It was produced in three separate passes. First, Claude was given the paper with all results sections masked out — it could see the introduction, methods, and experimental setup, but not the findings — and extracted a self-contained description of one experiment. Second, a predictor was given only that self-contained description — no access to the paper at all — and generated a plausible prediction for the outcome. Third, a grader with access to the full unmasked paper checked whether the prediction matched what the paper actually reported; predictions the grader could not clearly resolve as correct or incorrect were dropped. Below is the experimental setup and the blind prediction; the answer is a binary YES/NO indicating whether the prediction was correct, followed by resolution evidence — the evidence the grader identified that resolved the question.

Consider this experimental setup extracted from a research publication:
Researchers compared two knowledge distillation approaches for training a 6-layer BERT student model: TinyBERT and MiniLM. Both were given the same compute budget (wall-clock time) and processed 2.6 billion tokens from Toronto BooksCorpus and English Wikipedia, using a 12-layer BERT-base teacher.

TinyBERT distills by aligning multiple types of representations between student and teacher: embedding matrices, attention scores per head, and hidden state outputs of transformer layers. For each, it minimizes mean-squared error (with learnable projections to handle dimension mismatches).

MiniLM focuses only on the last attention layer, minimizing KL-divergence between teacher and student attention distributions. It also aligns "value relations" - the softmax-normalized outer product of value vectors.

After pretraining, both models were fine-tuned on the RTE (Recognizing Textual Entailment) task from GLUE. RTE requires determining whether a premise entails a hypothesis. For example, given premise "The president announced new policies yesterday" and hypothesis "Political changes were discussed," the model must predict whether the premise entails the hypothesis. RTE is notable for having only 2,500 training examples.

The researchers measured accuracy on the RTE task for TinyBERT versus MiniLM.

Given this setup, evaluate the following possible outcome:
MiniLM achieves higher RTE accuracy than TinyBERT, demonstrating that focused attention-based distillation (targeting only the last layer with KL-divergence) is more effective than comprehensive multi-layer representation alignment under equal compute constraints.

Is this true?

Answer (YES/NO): NO